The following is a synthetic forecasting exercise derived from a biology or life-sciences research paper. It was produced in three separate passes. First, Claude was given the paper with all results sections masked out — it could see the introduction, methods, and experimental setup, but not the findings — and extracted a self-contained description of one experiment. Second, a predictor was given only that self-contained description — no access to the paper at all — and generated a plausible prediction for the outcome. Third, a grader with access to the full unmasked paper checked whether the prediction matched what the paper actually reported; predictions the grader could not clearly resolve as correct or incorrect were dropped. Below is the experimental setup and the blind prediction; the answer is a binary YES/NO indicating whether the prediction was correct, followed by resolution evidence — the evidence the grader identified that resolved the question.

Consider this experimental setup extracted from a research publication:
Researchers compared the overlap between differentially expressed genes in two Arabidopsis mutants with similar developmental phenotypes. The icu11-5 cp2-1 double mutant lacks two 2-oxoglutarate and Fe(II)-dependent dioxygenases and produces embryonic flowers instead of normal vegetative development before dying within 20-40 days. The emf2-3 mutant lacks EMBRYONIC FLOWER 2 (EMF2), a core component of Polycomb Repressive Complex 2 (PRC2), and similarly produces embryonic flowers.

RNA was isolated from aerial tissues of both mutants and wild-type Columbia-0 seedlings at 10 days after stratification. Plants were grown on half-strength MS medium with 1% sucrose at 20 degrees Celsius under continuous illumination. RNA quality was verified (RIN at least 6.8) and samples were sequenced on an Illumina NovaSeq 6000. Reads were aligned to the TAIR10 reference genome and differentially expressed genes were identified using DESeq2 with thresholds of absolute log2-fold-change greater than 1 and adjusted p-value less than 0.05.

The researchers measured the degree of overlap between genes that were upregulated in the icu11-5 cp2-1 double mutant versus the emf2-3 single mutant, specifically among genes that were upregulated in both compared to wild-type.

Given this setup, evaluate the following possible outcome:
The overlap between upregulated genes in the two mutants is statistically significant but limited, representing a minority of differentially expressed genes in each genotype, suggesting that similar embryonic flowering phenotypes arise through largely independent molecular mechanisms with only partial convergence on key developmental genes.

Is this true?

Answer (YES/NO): NO